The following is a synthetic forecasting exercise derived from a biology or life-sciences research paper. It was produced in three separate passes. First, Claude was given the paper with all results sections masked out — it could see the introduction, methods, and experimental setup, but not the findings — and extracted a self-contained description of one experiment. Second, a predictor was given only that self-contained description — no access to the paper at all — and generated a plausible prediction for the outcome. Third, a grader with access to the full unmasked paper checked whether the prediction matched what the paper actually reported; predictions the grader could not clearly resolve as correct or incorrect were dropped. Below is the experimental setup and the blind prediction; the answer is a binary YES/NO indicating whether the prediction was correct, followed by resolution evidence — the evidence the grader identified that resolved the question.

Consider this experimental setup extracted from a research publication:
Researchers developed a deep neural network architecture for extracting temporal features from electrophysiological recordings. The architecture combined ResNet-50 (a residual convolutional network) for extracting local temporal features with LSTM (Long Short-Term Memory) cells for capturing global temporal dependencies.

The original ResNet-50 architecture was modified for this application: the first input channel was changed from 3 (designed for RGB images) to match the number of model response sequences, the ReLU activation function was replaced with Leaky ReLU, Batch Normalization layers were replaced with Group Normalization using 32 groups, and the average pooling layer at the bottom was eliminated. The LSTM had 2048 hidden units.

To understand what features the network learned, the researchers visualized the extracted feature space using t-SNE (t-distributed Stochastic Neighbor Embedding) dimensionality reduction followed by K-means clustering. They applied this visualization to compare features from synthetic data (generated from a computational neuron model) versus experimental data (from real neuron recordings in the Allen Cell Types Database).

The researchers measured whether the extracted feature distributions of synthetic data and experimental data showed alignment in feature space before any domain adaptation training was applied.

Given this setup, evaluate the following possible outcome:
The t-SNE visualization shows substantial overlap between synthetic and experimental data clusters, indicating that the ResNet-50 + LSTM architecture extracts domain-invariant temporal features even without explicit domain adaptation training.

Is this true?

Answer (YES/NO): NO